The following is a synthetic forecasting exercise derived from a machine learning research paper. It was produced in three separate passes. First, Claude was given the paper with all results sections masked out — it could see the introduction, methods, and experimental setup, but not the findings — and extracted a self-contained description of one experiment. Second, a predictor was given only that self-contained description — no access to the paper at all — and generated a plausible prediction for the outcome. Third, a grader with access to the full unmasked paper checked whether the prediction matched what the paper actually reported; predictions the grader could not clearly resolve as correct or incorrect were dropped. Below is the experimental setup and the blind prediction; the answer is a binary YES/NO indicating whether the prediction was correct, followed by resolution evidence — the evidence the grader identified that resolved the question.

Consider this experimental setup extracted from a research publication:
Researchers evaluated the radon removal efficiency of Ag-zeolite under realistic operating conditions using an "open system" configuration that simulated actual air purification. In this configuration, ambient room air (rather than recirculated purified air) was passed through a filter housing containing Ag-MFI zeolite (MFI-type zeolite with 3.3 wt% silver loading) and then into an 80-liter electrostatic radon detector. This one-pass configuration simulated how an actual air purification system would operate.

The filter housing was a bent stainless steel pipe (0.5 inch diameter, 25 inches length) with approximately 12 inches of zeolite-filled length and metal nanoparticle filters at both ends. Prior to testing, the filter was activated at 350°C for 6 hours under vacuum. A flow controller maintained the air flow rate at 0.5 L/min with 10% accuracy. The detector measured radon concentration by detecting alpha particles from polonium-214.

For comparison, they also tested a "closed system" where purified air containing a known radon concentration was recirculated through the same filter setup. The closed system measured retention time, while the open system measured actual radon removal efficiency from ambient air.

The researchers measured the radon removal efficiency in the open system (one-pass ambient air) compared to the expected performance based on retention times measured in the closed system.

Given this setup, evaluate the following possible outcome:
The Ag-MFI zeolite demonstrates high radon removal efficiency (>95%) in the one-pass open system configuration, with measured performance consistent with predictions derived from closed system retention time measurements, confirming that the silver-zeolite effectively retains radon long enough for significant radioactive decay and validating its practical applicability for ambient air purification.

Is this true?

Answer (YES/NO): NO